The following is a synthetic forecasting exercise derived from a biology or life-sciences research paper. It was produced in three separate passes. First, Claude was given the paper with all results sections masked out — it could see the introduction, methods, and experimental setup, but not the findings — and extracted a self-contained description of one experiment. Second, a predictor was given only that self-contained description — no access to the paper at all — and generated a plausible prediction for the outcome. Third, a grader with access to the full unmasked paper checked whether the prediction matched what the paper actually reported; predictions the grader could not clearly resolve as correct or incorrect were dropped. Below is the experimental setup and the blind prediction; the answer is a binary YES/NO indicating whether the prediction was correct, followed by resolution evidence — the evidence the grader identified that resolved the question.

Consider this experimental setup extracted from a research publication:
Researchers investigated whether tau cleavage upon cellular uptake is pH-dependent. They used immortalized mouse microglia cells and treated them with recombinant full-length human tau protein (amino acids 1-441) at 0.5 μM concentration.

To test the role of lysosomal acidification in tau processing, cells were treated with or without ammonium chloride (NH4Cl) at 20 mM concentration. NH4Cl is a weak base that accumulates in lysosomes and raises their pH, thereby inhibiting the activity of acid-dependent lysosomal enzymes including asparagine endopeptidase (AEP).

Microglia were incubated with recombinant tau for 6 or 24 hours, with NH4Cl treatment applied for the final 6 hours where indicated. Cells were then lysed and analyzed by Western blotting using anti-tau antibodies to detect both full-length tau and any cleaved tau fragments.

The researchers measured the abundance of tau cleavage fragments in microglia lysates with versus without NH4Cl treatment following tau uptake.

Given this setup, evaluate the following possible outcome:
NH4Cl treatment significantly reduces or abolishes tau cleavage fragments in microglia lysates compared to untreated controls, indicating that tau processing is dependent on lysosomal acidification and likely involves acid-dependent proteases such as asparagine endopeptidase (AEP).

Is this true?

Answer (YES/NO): YES